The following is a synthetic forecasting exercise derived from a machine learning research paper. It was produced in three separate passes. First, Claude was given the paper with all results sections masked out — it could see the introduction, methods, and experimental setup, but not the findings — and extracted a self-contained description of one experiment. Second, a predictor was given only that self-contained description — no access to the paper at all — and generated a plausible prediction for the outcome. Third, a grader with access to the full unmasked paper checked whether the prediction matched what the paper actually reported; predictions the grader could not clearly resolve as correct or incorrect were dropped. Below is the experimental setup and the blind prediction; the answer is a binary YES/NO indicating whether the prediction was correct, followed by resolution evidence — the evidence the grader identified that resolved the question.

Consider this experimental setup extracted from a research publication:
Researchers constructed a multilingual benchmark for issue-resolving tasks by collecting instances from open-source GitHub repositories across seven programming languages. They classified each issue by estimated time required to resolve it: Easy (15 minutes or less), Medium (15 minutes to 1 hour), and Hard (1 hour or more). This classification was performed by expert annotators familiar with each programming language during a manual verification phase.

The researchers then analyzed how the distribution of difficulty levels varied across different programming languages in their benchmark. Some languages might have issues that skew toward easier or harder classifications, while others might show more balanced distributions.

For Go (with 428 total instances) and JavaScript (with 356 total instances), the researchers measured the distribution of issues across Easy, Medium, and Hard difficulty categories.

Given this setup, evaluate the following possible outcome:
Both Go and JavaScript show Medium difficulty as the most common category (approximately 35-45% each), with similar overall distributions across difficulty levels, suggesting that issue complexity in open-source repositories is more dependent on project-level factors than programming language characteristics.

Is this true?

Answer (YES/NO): NO